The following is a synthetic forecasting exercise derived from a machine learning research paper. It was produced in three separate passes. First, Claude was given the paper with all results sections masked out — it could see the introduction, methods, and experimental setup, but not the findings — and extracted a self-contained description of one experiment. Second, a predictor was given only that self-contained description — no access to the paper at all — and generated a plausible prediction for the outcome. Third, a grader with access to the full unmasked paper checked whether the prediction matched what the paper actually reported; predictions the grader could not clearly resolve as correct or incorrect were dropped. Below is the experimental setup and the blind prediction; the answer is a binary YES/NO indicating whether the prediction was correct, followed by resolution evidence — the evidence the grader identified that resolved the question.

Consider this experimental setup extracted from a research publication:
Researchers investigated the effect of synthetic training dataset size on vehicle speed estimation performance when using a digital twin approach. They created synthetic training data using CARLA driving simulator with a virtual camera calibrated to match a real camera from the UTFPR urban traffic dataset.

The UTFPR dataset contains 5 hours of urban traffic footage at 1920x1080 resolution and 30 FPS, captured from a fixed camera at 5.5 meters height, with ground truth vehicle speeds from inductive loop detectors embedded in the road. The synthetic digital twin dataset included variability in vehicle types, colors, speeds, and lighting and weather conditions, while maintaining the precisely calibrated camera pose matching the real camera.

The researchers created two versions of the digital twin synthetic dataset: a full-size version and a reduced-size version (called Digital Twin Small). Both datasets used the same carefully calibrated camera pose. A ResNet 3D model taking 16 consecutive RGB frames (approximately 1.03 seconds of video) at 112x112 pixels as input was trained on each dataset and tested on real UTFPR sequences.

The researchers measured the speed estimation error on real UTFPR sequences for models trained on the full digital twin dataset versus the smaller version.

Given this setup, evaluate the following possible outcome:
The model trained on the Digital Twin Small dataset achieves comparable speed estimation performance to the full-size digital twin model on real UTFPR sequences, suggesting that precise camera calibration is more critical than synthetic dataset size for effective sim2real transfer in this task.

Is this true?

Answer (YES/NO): NO